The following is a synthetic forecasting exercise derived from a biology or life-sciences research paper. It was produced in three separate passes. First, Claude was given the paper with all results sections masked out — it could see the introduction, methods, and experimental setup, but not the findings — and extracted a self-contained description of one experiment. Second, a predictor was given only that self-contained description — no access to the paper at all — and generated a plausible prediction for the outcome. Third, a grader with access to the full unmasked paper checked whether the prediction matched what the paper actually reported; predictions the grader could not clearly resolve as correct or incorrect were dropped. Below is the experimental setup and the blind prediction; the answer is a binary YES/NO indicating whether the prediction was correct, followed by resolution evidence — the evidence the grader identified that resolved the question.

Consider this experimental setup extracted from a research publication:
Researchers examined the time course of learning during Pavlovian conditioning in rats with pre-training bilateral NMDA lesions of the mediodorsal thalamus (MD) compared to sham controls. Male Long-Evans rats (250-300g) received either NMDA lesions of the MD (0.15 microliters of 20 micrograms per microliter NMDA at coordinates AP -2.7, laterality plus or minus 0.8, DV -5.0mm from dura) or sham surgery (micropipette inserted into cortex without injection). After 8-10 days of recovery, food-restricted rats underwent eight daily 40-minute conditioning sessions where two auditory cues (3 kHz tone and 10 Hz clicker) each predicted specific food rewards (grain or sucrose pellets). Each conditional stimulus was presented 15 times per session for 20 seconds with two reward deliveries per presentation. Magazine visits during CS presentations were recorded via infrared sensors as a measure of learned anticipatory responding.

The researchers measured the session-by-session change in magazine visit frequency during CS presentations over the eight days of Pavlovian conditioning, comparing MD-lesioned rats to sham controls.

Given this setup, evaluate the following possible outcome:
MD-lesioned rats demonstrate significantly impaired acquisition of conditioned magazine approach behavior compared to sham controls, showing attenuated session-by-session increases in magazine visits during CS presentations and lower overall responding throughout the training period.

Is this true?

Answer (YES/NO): YES